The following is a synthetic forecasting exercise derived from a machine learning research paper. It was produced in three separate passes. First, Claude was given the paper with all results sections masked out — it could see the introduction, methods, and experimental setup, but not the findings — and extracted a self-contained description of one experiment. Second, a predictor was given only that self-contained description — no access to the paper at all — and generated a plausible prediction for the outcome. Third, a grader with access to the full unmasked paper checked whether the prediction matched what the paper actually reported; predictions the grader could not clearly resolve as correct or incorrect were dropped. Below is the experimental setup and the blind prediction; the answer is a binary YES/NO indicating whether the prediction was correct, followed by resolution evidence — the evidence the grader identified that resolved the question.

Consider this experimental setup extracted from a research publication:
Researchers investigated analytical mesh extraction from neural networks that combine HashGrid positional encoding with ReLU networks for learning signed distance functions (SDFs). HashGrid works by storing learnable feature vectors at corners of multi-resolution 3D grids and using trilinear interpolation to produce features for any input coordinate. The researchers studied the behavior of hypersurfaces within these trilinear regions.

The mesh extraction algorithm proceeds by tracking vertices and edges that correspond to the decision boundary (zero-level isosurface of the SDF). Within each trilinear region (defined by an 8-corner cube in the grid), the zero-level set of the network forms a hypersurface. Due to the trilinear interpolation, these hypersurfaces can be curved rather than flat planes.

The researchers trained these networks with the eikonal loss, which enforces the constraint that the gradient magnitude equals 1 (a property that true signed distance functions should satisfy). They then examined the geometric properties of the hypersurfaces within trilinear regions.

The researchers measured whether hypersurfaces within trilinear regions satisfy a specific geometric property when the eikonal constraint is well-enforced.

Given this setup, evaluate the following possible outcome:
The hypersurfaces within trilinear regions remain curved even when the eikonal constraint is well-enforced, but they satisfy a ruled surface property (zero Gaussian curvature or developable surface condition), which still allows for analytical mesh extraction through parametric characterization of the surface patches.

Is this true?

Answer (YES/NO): NO